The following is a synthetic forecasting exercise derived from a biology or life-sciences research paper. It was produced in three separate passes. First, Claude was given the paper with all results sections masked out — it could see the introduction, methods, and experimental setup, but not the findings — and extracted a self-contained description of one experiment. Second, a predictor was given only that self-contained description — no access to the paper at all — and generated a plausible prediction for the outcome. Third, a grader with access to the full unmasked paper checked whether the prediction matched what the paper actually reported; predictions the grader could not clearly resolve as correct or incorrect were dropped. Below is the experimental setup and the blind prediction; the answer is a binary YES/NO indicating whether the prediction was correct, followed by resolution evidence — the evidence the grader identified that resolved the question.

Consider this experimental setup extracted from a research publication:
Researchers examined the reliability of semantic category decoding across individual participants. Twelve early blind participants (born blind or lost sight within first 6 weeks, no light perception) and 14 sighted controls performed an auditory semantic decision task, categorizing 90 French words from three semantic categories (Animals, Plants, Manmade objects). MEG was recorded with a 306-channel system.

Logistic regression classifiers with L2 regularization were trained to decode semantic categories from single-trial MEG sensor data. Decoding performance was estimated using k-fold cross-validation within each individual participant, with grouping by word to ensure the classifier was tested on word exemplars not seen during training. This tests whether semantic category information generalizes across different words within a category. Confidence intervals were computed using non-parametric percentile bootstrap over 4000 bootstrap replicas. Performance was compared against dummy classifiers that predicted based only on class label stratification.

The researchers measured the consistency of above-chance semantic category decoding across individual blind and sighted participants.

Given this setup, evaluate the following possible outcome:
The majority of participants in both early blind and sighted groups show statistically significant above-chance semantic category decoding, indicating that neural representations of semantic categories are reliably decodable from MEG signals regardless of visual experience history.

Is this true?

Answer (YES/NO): YES